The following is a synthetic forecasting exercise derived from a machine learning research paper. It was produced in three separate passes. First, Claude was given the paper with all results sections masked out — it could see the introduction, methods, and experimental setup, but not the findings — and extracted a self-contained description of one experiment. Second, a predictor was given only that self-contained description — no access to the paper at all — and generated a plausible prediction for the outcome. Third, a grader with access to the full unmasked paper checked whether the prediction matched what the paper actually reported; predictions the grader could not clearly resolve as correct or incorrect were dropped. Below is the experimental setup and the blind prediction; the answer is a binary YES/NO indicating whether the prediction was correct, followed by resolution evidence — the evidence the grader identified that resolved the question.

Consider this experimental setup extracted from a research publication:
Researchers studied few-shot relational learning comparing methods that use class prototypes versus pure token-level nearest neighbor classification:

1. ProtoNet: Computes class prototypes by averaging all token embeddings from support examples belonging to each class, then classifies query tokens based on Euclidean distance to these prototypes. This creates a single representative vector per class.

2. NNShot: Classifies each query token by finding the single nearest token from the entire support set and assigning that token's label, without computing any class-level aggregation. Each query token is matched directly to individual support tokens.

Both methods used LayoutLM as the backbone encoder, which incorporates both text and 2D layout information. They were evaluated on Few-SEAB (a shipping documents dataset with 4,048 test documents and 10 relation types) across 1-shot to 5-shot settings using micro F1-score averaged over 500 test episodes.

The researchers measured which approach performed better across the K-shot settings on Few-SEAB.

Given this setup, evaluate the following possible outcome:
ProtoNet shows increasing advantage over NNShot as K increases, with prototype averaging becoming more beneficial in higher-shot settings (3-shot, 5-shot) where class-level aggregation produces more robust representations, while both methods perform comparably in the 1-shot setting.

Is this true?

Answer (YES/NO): NO